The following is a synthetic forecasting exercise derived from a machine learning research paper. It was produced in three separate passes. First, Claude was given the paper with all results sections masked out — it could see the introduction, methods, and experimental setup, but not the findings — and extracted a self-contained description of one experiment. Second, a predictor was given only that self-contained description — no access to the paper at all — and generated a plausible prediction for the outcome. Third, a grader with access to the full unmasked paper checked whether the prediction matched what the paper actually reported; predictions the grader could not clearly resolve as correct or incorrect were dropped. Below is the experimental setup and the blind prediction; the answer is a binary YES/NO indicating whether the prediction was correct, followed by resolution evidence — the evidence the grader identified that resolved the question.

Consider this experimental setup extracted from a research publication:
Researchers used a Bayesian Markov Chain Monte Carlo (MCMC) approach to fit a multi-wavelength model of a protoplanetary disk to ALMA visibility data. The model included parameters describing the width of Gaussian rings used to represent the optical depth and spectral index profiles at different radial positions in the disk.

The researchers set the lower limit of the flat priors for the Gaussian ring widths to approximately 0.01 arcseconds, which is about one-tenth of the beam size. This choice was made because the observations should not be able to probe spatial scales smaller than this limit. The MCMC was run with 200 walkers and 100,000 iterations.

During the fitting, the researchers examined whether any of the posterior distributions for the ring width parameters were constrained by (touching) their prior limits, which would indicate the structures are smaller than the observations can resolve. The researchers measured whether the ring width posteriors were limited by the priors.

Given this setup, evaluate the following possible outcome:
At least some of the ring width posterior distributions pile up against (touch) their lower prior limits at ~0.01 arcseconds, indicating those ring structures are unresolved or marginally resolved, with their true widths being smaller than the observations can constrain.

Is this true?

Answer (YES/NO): YES